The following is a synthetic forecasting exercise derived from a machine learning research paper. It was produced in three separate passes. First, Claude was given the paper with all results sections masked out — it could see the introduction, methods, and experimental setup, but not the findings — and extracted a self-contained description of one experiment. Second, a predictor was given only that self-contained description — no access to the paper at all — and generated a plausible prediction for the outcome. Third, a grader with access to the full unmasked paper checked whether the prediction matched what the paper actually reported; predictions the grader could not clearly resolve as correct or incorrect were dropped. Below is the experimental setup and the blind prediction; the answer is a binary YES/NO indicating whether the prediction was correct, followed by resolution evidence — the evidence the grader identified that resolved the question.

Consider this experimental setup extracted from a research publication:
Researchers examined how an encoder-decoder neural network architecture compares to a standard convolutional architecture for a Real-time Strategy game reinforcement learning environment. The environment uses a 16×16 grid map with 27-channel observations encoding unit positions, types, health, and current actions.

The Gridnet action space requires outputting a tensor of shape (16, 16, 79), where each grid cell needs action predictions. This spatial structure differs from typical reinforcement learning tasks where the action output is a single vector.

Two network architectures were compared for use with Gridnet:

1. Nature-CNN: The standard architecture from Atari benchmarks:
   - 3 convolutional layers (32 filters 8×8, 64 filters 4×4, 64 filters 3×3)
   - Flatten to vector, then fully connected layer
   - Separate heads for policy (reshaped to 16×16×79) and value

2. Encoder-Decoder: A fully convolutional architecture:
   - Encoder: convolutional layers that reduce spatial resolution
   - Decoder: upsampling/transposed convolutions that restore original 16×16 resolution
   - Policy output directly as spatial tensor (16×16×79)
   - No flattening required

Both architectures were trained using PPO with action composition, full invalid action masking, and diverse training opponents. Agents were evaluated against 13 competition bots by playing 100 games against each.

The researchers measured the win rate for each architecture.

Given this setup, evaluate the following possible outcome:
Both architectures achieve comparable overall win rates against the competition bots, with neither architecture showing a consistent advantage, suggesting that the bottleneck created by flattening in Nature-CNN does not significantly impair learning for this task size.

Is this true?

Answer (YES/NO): NO